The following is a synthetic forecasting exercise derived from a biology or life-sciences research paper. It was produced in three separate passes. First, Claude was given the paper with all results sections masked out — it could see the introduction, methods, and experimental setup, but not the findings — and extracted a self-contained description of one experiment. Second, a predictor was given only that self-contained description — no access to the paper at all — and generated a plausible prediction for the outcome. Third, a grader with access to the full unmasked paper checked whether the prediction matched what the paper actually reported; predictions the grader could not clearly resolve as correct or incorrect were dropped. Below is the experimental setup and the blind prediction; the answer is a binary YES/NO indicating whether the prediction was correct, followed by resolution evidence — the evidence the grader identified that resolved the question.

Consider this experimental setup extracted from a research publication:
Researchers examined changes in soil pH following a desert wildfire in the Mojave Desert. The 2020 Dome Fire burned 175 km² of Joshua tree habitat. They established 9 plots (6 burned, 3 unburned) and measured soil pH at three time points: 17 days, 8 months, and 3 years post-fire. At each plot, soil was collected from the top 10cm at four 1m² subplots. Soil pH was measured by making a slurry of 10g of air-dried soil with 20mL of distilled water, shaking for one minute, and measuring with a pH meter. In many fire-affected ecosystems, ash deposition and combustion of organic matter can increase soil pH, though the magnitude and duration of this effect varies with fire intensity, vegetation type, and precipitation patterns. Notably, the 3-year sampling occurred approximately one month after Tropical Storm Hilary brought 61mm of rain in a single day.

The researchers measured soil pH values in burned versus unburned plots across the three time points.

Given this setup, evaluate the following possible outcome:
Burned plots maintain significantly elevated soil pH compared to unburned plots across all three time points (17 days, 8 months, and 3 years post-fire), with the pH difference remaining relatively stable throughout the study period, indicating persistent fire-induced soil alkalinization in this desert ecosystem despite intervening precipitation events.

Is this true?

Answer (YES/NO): NO